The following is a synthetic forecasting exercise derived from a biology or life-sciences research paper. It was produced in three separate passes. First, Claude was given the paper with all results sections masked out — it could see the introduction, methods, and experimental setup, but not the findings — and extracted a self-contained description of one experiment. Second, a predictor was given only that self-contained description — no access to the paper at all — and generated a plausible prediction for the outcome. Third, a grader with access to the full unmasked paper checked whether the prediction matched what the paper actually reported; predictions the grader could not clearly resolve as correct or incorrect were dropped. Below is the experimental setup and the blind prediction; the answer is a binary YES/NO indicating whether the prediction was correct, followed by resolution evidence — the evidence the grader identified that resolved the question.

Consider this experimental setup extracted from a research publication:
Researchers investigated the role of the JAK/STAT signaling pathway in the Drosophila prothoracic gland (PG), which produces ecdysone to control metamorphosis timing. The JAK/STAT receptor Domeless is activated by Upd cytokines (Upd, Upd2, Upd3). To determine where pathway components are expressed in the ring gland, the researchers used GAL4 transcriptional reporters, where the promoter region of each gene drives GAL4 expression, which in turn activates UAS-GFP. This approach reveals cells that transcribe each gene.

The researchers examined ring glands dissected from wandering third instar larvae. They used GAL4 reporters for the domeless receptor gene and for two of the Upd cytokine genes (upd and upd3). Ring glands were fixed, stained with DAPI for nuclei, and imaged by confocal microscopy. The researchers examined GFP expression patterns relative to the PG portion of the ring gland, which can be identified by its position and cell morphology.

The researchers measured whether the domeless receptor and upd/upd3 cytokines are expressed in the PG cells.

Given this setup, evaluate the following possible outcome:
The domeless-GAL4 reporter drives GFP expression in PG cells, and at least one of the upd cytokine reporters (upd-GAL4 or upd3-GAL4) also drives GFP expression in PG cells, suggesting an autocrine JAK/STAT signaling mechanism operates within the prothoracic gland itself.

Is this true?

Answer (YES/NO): YES